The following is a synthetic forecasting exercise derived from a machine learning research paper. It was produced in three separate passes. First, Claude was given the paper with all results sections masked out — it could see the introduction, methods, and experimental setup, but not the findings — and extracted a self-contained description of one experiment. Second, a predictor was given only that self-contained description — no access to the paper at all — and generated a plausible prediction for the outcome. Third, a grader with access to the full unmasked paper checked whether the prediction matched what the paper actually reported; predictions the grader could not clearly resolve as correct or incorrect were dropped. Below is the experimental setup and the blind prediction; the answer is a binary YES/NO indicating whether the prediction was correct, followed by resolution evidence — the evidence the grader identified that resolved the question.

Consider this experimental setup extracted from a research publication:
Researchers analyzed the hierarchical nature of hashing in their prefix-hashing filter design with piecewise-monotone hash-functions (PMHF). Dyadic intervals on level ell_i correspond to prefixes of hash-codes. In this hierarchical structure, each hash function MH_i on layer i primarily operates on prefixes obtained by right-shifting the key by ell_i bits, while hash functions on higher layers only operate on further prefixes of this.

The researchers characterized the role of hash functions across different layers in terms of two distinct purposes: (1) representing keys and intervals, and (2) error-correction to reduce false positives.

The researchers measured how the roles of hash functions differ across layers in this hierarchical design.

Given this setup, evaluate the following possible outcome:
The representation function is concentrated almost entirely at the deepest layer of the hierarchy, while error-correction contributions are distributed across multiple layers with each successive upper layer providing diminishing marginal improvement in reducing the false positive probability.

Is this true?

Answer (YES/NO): NO